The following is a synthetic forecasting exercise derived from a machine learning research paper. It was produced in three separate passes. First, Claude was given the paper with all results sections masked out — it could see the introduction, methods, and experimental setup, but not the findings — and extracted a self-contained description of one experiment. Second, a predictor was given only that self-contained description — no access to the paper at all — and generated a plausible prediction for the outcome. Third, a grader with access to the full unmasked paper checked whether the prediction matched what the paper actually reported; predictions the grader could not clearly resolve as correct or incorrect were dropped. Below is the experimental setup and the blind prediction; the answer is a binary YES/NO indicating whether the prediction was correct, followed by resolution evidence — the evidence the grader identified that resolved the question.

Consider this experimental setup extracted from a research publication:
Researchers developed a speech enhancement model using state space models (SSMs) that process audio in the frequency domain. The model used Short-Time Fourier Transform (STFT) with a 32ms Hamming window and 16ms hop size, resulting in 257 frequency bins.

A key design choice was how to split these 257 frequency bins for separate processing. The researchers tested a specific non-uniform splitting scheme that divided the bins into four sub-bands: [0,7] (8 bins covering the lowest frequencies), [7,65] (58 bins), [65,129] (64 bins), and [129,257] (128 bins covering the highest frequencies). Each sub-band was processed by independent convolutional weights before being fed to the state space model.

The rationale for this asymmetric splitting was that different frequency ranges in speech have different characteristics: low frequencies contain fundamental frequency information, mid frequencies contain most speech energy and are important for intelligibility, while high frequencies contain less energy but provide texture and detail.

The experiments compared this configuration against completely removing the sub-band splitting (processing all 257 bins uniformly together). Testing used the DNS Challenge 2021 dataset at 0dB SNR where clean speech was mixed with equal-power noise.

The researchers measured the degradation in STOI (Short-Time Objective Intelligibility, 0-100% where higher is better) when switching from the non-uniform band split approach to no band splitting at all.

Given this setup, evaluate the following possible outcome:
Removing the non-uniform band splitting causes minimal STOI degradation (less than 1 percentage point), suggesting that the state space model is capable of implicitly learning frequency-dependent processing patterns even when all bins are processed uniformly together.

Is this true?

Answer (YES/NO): NO